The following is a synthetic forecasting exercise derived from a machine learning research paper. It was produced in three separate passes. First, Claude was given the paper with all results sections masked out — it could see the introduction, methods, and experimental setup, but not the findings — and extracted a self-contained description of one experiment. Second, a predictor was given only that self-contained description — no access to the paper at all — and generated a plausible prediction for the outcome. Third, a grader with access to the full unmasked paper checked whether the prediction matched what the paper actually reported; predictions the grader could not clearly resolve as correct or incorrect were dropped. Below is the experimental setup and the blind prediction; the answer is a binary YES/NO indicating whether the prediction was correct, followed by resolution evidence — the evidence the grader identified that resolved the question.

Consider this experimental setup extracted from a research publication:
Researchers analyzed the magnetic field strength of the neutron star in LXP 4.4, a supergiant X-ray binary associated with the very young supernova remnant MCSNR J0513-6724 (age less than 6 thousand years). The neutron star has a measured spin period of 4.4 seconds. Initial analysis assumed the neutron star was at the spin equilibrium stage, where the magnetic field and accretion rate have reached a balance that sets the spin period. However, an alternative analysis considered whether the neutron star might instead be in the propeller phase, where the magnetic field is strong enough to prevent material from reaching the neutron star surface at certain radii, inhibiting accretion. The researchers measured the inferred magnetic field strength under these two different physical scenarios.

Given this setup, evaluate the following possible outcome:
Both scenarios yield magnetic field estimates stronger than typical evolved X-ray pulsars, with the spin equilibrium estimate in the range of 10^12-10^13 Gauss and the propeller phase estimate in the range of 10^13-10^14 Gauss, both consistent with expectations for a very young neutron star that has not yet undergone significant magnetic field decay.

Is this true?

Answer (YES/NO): NO